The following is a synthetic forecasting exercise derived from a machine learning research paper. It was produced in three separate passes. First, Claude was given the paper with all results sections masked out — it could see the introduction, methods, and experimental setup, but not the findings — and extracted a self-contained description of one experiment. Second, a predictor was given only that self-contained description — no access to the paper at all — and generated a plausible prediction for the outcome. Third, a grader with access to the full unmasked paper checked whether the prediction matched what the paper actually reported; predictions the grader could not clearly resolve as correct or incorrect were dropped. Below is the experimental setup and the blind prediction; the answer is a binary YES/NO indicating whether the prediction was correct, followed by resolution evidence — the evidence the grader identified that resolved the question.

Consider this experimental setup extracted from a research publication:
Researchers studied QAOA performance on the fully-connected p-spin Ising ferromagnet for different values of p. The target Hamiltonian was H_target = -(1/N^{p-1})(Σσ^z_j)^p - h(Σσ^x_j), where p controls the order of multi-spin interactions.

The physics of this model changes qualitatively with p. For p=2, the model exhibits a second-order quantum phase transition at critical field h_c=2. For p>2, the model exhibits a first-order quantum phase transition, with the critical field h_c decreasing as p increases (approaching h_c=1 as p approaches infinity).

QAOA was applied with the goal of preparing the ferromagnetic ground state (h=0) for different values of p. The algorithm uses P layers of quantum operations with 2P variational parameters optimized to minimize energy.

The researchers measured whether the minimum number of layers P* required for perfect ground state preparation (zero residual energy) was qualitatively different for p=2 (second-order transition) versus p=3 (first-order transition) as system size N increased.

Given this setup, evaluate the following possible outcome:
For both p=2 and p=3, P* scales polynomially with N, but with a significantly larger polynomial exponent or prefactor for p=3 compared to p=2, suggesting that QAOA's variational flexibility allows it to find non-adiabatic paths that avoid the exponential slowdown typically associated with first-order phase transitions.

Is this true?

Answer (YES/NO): YES